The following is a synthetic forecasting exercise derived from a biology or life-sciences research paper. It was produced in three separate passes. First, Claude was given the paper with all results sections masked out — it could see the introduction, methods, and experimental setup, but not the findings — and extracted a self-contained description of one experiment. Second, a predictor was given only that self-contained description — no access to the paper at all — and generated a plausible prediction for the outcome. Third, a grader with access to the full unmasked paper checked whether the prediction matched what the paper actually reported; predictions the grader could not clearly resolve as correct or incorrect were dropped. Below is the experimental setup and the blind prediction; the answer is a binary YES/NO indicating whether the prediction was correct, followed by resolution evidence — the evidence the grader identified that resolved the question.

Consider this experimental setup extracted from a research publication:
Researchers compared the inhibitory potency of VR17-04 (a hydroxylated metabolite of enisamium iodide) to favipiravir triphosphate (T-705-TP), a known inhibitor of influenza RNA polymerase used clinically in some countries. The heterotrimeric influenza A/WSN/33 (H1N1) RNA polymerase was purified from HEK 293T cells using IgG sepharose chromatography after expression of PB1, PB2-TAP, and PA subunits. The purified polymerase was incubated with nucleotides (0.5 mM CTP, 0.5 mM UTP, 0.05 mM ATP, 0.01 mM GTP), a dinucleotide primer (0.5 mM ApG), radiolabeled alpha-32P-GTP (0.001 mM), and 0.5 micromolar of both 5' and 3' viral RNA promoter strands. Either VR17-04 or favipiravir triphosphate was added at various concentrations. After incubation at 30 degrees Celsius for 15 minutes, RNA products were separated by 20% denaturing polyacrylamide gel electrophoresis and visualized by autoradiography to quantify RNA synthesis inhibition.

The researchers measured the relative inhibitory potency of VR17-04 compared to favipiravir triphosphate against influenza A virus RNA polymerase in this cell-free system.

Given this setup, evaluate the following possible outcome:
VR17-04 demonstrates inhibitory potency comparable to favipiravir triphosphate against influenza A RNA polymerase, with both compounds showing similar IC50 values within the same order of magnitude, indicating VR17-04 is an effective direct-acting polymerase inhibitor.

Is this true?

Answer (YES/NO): NO